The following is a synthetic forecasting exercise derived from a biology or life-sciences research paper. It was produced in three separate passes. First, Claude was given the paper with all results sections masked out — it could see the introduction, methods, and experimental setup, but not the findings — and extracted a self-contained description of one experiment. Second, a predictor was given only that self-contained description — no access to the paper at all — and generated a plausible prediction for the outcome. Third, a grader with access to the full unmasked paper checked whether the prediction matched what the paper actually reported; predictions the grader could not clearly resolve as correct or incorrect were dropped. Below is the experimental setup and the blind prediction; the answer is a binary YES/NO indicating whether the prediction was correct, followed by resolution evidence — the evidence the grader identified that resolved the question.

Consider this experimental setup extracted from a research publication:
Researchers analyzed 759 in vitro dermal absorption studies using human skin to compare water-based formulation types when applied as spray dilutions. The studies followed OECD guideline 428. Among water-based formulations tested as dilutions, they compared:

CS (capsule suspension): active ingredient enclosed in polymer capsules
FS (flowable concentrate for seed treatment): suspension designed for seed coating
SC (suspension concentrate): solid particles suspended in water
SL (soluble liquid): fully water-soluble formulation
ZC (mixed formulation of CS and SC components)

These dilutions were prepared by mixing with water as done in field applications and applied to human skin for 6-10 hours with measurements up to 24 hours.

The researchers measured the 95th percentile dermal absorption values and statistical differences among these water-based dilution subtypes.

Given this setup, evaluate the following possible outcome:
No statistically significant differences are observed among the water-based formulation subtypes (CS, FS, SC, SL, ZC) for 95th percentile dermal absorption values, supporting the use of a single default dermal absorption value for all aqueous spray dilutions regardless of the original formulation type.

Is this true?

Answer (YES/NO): NO